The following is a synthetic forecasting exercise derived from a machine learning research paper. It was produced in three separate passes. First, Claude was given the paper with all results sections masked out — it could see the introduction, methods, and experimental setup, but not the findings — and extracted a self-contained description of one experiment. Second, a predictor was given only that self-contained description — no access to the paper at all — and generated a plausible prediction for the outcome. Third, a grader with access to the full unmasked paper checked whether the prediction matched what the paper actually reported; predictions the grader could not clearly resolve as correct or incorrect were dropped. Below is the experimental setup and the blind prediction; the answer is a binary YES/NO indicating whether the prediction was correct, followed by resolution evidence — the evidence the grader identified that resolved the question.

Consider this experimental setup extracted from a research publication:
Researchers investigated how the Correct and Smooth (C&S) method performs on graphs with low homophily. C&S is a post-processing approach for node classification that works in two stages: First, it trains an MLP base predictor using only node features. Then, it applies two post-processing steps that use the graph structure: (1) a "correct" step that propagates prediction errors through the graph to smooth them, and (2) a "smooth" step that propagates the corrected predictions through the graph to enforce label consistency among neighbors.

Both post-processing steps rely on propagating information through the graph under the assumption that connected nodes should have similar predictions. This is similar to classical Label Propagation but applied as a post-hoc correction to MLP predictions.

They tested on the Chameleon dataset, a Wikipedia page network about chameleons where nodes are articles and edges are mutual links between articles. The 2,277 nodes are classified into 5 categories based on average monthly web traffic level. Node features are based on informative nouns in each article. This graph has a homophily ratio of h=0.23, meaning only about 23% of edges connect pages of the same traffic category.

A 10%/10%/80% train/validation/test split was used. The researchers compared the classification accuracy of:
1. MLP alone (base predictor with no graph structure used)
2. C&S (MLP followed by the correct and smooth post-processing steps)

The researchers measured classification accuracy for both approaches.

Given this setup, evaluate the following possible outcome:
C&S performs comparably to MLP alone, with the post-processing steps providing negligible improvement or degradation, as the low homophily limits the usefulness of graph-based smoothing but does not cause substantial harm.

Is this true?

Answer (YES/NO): NO